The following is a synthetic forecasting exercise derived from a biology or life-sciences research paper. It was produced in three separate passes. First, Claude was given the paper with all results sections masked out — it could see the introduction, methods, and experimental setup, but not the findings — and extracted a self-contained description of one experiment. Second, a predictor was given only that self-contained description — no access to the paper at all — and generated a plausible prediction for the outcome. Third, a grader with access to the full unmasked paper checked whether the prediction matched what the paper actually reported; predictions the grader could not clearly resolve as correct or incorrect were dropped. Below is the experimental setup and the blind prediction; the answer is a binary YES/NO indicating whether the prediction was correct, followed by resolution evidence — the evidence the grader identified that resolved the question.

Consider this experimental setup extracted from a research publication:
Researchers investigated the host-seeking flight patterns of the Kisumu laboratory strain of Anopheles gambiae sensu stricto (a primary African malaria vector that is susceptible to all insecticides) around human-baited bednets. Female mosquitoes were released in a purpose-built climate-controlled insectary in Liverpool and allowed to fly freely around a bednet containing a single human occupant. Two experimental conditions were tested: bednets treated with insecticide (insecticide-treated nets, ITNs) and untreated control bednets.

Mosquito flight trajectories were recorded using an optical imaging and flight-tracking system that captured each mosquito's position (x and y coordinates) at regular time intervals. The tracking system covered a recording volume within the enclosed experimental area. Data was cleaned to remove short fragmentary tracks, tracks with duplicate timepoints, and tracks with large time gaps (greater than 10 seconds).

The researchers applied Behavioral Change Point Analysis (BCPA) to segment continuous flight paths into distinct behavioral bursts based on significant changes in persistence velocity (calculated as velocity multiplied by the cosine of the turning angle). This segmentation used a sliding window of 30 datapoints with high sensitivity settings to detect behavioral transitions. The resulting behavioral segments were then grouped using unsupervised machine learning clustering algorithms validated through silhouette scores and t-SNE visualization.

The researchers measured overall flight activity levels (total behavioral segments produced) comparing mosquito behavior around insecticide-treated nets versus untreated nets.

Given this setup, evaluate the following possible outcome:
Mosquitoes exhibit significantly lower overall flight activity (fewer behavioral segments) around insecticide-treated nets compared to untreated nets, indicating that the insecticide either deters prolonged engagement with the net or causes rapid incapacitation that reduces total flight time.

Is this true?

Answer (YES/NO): YES